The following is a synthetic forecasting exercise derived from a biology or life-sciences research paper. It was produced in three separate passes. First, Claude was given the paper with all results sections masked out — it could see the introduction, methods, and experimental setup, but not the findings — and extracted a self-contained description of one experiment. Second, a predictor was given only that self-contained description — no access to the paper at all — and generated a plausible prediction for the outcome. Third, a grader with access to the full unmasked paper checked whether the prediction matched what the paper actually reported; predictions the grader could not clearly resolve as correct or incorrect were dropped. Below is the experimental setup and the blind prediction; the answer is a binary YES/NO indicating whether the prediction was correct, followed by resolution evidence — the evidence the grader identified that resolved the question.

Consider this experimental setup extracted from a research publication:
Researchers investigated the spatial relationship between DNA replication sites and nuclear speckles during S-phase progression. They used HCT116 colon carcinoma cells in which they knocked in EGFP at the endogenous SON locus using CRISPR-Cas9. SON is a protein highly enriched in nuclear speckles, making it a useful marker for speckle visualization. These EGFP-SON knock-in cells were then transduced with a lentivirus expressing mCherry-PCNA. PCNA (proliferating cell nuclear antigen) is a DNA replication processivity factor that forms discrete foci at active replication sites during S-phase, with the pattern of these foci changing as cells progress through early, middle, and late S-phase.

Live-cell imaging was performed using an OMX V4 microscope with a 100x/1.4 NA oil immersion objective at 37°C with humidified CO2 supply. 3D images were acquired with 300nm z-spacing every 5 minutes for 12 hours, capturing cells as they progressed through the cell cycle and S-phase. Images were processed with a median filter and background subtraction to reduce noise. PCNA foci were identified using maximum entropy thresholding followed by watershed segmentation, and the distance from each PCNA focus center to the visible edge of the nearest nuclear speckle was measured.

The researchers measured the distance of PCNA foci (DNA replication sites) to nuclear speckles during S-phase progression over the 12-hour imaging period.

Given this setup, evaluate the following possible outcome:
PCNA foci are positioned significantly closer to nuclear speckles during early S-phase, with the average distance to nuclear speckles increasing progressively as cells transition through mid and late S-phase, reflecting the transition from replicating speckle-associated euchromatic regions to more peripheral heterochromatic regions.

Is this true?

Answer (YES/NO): YES